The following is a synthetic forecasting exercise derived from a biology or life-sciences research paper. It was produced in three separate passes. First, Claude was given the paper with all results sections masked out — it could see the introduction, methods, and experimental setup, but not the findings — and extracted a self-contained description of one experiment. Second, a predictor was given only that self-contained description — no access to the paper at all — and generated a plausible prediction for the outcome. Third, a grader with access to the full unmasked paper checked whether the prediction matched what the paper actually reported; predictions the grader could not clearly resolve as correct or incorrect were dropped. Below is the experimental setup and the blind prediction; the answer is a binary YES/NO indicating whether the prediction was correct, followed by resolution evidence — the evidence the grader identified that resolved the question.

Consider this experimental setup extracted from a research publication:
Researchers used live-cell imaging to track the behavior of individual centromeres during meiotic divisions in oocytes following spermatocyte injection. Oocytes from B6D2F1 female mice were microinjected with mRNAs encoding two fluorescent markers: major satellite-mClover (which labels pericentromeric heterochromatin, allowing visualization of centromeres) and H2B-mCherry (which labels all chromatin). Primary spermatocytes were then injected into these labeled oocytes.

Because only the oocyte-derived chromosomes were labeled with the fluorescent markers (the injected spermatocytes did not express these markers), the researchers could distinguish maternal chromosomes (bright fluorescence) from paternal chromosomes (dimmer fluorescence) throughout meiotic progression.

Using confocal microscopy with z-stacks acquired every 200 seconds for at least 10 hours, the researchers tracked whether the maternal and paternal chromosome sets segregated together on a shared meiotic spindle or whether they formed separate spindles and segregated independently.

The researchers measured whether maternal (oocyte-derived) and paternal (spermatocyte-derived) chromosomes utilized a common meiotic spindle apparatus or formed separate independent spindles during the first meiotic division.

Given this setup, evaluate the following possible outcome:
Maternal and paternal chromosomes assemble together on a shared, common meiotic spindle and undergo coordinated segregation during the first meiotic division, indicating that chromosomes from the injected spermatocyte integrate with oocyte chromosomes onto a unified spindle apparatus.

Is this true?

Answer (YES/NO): YES